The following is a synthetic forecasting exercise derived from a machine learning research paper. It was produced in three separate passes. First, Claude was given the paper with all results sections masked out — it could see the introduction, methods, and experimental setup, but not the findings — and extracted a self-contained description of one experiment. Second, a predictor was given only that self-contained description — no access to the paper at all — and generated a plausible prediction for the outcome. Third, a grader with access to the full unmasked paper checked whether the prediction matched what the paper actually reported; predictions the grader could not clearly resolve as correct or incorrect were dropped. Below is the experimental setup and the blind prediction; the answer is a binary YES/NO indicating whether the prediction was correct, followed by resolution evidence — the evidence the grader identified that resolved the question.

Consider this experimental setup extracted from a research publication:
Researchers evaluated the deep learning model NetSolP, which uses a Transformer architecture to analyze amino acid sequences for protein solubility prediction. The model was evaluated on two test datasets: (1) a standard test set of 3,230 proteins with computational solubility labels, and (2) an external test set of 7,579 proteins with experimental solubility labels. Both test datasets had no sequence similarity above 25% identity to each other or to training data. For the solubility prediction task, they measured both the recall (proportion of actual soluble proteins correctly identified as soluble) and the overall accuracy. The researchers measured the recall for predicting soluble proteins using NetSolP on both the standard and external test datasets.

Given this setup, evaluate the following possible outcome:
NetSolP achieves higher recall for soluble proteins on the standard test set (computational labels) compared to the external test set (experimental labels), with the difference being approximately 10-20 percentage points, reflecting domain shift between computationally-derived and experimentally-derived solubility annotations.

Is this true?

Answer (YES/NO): NO